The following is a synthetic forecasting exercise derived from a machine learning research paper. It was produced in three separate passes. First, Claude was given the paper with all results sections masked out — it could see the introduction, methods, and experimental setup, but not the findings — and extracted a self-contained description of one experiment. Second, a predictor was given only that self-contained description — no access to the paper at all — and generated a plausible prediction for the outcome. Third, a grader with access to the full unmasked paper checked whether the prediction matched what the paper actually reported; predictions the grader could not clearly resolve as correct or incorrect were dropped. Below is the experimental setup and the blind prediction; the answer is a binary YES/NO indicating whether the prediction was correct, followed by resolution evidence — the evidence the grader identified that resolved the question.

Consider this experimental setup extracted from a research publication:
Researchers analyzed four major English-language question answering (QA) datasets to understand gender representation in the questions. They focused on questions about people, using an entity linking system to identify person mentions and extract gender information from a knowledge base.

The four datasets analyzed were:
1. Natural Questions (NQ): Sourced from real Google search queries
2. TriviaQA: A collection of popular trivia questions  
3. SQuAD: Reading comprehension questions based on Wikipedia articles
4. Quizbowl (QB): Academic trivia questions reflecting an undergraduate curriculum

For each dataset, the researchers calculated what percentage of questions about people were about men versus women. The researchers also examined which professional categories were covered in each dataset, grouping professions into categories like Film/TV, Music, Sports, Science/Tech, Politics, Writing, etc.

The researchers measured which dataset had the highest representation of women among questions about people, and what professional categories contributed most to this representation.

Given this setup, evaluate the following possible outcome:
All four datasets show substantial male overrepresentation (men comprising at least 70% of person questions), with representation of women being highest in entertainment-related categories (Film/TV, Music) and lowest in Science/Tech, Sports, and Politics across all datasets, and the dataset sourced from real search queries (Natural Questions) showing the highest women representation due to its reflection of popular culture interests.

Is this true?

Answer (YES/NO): NO